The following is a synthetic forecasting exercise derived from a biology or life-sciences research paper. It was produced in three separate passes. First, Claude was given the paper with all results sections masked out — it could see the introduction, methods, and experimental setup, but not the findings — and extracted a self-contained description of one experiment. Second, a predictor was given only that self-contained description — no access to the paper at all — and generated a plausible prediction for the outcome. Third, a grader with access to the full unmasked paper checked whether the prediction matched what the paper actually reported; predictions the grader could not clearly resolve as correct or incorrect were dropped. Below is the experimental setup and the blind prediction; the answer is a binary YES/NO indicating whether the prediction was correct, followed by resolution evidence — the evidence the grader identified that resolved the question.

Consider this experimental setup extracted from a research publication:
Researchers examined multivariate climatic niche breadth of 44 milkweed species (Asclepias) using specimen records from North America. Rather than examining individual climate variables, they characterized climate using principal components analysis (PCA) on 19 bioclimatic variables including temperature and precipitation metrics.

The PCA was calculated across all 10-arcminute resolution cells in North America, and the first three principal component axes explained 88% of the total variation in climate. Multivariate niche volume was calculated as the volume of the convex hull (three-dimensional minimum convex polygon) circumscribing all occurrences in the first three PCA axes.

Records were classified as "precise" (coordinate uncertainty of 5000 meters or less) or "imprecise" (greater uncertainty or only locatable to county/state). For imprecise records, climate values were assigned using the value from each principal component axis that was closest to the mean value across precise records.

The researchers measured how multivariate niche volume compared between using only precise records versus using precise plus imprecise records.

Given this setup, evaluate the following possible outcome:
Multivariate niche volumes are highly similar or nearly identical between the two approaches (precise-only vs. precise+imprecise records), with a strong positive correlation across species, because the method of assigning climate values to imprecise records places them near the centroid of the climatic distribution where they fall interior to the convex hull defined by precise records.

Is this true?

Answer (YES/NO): NO